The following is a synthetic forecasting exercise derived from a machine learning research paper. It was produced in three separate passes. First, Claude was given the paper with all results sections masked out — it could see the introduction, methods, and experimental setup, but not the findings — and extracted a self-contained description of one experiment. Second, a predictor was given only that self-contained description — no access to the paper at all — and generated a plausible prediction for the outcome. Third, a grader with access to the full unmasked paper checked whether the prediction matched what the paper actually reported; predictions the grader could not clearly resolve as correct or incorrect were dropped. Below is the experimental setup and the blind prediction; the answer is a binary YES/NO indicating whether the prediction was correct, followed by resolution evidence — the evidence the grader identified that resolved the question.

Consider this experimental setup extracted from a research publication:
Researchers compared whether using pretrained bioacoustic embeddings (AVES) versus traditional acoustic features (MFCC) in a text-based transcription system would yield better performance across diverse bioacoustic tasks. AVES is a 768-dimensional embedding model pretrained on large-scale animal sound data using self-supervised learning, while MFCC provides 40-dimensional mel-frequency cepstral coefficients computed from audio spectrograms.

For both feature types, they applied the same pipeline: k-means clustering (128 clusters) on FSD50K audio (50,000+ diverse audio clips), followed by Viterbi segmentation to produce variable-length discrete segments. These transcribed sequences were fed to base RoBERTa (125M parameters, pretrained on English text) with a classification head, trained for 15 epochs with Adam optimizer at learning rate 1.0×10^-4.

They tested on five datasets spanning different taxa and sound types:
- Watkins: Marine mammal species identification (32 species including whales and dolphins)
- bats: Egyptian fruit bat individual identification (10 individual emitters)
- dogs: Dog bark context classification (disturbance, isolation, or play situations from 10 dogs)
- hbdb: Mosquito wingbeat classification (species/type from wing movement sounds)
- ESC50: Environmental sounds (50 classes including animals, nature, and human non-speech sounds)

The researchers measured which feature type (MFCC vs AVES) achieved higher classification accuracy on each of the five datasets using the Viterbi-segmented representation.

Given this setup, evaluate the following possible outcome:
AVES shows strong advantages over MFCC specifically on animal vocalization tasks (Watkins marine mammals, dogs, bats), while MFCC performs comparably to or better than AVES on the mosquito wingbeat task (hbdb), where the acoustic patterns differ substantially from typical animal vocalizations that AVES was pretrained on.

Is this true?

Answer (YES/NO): NO